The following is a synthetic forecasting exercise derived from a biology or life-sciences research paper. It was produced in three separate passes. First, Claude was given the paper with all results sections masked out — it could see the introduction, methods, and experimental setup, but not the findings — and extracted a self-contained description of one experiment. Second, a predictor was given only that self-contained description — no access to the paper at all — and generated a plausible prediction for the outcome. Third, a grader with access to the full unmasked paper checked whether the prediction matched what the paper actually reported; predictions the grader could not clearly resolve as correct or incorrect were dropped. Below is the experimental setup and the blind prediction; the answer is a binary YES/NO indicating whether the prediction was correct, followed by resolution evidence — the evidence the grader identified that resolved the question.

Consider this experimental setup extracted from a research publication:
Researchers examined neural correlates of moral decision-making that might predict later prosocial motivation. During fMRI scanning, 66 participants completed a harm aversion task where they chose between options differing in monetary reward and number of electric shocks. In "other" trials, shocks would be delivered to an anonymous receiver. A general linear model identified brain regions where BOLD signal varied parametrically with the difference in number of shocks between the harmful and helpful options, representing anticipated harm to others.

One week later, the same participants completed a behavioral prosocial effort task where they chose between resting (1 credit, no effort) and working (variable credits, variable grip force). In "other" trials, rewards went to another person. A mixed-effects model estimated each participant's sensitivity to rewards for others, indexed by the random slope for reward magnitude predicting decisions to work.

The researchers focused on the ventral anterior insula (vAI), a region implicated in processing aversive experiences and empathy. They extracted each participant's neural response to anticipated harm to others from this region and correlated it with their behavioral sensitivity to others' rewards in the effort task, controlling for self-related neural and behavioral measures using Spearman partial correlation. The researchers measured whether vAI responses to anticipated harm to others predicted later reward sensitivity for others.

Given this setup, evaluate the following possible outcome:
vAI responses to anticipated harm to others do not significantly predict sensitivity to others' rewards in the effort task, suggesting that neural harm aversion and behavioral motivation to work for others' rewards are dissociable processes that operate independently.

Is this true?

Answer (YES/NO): NO